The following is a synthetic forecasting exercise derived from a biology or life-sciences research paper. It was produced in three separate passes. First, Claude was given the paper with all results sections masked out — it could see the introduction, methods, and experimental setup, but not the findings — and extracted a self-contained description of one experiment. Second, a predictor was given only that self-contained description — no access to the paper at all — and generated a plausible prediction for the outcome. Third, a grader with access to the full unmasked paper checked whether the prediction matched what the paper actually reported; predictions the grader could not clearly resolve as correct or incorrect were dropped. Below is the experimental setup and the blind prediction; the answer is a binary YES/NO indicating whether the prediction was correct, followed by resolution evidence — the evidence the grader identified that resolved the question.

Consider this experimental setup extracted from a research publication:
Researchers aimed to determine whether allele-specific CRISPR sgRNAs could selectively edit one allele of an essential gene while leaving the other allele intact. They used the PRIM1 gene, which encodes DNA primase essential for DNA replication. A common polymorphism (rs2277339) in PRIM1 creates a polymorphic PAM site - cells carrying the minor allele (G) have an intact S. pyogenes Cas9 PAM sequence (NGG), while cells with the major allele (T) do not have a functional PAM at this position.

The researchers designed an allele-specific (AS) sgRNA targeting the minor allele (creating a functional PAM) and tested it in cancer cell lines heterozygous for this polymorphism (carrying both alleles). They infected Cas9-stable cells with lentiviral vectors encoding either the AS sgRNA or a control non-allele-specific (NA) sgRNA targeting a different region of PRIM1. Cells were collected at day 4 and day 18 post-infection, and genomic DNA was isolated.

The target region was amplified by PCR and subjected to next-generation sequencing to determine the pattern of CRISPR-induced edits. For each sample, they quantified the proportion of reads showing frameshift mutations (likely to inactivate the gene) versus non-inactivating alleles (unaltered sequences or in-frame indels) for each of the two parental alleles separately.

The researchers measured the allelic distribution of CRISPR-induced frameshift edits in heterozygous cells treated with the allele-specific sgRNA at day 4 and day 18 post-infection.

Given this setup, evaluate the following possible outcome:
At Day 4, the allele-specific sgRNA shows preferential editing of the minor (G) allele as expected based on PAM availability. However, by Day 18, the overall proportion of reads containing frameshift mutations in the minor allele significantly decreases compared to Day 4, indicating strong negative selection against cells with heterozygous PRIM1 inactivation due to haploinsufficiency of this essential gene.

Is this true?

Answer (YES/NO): NO